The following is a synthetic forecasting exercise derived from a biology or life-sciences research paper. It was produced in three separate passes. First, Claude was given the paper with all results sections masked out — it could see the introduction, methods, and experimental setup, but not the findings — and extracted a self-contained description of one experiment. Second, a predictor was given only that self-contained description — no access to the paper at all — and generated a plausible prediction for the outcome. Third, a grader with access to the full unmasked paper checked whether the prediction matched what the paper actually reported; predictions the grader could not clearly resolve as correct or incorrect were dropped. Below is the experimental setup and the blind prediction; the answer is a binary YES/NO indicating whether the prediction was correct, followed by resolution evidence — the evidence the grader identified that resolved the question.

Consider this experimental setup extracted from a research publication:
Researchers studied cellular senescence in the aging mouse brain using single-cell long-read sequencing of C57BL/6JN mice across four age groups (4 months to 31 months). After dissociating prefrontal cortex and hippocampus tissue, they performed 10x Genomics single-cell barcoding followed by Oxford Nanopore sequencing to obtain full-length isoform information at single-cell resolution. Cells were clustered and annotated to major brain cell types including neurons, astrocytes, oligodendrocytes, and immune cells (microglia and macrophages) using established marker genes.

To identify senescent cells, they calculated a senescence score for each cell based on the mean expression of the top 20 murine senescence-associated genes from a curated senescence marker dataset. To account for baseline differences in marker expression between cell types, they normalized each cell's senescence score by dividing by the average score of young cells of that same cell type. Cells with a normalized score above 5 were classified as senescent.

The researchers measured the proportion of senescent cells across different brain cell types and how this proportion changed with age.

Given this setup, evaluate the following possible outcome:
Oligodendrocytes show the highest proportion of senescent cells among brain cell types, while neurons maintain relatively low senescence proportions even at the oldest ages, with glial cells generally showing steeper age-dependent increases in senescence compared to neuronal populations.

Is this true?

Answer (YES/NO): NO